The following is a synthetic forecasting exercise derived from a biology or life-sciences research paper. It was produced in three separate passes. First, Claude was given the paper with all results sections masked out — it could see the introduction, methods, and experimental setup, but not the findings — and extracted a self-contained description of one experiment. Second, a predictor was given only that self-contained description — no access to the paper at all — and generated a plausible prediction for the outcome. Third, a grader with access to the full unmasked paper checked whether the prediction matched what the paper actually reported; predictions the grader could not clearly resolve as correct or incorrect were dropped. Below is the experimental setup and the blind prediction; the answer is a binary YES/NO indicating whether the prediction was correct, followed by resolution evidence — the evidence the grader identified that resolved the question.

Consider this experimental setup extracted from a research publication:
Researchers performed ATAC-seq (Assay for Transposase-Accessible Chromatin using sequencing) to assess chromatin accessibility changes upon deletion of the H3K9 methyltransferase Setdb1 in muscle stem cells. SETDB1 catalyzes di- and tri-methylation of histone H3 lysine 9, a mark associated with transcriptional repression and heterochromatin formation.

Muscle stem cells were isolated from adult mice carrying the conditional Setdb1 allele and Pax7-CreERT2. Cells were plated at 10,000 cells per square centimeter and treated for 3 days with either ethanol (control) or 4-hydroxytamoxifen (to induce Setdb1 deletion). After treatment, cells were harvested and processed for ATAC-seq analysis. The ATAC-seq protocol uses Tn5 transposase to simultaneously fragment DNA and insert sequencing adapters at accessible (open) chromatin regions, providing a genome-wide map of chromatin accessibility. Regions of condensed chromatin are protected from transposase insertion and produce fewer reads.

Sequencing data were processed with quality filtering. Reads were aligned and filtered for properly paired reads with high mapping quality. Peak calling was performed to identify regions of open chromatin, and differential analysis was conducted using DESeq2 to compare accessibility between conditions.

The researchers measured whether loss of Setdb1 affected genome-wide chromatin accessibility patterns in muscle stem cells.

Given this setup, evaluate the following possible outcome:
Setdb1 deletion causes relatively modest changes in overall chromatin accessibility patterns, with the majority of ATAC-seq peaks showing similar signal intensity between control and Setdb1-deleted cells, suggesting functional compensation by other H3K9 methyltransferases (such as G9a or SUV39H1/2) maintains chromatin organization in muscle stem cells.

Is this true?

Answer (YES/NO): NO